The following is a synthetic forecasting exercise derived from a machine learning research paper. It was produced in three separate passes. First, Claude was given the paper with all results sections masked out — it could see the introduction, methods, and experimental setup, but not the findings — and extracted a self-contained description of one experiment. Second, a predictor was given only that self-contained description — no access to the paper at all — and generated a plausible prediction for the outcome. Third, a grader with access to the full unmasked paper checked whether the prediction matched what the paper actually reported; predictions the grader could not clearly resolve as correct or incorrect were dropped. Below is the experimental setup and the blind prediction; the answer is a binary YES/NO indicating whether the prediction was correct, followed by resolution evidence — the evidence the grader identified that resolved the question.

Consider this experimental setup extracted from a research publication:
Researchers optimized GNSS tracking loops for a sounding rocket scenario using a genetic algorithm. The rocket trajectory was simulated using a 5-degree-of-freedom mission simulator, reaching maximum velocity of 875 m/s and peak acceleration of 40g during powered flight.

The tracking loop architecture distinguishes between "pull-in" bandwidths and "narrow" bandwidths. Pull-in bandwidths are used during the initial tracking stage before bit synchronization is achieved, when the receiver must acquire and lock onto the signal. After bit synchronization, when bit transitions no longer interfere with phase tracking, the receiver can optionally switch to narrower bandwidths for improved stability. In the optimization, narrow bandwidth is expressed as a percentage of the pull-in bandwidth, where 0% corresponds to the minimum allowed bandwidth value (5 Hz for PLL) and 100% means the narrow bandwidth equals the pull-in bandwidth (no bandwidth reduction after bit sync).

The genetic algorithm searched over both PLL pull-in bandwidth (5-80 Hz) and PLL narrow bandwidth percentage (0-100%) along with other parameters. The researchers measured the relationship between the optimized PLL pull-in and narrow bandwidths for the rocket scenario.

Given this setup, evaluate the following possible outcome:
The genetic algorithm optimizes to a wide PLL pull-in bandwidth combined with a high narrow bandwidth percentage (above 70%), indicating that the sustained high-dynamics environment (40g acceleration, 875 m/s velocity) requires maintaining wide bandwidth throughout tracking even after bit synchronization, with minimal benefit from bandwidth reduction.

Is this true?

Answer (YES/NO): NO